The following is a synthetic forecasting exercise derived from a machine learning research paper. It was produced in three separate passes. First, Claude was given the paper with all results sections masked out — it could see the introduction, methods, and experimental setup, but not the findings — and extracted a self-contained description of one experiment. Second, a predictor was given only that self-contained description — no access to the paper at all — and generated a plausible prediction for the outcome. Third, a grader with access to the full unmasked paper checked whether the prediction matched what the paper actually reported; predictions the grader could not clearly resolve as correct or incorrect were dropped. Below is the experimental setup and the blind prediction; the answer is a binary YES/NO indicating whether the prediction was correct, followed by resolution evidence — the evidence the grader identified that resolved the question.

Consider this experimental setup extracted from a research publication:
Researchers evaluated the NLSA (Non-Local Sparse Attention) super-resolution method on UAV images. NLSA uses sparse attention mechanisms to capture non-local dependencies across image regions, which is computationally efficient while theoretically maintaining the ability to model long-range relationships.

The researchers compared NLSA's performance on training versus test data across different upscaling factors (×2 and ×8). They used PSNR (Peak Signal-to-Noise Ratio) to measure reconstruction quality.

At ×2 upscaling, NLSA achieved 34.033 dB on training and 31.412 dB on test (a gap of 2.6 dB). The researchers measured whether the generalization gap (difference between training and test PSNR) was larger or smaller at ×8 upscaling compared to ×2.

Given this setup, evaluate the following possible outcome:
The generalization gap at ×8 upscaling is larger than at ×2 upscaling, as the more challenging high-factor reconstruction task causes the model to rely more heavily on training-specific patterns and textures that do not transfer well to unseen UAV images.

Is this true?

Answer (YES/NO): YES